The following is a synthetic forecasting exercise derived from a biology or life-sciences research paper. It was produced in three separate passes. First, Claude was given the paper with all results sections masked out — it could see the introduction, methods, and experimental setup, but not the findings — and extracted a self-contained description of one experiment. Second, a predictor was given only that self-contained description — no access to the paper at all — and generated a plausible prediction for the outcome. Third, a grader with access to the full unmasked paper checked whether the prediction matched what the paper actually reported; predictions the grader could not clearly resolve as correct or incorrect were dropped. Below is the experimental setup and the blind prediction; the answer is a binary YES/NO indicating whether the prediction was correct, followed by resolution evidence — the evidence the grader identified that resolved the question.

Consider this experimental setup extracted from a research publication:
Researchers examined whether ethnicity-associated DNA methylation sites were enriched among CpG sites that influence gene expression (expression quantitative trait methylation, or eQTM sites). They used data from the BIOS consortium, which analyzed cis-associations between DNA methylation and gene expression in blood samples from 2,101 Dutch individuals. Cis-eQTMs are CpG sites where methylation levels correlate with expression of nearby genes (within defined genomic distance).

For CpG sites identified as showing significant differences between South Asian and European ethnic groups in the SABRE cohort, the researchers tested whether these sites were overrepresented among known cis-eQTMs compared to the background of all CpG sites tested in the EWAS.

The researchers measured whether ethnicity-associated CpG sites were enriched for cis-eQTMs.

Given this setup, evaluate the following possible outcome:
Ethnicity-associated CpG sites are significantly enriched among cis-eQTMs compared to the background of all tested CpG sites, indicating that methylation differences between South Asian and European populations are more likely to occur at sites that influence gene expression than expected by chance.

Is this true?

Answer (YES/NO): YES